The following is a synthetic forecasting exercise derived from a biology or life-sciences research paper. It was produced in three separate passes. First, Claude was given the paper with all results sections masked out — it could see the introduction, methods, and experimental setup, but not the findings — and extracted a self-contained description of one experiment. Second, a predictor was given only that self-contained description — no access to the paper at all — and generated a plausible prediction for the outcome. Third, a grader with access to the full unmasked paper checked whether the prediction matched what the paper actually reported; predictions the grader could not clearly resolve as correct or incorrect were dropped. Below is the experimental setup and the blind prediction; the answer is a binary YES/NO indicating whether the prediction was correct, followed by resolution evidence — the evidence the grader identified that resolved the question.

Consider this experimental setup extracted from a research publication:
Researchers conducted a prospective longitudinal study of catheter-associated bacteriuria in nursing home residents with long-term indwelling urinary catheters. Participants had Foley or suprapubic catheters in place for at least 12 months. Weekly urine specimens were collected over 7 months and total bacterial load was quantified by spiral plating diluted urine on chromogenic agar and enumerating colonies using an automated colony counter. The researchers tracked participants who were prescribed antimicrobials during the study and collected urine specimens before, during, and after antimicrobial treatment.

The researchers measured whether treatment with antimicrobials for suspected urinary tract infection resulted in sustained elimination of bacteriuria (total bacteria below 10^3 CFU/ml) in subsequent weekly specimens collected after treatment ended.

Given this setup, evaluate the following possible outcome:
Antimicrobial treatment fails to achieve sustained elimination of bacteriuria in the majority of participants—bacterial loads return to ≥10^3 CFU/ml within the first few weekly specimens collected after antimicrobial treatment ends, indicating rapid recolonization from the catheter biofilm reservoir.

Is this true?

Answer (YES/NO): YES